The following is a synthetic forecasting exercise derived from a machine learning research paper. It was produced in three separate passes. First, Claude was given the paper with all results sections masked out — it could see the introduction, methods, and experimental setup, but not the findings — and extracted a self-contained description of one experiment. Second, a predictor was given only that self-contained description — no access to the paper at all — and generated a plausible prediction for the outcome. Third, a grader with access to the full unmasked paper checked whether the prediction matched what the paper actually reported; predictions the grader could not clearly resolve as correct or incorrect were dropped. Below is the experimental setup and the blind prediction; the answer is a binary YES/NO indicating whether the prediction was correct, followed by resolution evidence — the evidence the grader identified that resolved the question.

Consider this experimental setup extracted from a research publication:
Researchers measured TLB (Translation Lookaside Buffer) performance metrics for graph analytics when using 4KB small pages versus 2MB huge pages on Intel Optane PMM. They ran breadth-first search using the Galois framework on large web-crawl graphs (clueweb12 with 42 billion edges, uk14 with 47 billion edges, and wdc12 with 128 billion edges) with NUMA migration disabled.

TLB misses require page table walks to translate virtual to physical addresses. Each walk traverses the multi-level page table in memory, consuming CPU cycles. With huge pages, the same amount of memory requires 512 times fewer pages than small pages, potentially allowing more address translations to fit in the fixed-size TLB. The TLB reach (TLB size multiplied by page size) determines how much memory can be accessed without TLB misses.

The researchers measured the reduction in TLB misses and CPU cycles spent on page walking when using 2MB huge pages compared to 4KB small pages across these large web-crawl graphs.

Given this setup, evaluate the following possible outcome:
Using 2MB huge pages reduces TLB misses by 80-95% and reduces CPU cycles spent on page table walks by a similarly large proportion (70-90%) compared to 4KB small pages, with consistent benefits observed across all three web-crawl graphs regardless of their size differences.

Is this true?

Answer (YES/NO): NO